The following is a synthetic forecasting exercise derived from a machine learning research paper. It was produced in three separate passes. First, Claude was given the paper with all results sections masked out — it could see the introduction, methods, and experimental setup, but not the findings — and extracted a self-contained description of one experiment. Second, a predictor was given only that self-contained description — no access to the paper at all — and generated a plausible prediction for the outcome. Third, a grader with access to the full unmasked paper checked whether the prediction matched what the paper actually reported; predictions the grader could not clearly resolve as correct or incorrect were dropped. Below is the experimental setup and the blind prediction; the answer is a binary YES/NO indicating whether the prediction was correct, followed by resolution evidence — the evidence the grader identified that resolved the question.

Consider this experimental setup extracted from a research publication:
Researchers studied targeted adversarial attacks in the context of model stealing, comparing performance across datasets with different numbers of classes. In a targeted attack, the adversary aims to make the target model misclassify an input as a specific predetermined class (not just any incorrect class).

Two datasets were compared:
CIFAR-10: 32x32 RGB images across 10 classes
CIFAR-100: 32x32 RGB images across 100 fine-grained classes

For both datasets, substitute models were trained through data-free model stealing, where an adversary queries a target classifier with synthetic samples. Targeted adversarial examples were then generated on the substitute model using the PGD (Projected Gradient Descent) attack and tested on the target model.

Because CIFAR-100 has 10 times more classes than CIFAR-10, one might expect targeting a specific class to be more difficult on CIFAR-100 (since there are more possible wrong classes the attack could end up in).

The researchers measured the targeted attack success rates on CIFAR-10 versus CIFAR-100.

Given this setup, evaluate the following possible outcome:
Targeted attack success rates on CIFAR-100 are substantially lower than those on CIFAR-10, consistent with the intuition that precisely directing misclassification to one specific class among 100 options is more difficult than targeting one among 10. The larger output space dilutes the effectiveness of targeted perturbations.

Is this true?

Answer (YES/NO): YES